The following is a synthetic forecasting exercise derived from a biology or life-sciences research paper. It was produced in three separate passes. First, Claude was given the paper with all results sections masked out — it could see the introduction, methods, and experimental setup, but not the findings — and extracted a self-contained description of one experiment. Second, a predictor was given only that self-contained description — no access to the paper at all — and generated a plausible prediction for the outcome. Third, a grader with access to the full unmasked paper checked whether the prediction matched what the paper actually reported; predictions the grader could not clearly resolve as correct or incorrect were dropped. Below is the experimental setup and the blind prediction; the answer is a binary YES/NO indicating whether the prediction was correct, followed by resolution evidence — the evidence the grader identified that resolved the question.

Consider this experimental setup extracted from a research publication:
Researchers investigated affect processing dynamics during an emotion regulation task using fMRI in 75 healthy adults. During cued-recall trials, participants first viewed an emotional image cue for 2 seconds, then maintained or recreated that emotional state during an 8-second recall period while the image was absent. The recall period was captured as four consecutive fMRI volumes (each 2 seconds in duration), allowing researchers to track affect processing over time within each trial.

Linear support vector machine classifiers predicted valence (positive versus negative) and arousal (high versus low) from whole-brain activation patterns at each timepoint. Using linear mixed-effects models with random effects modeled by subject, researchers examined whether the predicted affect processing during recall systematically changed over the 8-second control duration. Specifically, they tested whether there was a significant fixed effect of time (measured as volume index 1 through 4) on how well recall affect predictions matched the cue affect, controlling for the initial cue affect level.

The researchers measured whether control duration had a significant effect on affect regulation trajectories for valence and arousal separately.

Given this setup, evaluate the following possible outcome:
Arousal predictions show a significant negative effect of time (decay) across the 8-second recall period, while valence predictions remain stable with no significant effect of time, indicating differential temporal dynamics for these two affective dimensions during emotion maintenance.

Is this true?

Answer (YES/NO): NO